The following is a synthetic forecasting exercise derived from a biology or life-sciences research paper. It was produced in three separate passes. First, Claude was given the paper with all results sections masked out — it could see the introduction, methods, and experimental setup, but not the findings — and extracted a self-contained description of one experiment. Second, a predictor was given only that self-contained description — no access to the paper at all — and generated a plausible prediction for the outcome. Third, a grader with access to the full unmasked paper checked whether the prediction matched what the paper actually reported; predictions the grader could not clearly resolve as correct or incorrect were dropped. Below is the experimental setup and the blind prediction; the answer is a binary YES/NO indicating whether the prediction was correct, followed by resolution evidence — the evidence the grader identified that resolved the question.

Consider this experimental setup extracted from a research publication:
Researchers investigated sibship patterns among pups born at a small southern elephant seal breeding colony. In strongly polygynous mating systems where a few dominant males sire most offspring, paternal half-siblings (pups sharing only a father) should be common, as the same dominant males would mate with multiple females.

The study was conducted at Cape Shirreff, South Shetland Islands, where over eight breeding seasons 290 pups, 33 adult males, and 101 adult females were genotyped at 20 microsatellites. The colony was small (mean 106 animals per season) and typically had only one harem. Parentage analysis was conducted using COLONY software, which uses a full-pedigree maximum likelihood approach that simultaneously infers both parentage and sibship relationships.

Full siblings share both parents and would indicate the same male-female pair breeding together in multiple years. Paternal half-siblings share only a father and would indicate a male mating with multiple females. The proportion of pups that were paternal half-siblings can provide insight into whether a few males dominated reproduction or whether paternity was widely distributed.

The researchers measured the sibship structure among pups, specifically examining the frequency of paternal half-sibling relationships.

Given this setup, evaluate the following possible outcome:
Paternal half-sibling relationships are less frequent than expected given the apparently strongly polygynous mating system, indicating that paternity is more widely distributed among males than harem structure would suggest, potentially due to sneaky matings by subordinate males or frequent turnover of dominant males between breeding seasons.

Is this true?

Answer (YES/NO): YES